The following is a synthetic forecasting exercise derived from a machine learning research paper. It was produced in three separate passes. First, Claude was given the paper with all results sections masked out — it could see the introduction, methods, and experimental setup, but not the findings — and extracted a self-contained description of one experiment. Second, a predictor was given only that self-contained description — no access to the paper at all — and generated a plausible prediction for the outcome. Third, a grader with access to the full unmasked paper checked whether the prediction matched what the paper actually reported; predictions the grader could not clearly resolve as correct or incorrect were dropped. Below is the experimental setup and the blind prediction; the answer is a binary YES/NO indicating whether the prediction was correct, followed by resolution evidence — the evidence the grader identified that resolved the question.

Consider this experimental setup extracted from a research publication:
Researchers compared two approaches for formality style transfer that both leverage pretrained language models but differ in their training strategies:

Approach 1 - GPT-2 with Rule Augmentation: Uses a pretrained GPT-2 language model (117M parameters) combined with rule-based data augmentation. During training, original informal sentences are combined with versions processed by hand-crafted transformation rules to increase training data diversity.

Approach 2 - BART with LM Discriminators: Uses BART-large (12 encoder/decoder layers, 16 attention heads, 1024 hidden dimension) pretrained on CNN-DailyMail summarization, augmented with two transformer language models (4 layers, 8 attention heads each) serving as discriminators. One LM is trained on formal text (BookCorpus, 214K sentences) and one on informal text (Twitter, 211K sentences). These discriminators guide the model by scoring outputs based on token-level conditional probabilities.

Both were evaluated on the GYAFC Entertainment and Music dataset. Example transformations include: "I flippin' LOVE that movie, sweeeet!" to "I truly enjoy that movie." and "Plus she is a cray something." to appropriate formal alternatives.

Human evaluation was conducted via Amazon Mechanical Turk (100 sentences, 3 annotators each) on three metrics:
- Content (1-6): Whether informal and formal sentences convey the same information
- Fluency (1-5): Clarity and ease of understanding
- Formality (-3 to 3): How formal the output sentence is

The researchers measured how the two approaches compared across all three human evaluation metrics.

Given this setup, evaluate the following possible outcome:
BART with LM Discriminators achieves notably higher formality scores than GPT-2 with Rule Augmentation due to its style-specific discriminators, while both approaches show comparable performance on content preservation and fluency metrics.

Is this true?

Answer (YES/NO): NO